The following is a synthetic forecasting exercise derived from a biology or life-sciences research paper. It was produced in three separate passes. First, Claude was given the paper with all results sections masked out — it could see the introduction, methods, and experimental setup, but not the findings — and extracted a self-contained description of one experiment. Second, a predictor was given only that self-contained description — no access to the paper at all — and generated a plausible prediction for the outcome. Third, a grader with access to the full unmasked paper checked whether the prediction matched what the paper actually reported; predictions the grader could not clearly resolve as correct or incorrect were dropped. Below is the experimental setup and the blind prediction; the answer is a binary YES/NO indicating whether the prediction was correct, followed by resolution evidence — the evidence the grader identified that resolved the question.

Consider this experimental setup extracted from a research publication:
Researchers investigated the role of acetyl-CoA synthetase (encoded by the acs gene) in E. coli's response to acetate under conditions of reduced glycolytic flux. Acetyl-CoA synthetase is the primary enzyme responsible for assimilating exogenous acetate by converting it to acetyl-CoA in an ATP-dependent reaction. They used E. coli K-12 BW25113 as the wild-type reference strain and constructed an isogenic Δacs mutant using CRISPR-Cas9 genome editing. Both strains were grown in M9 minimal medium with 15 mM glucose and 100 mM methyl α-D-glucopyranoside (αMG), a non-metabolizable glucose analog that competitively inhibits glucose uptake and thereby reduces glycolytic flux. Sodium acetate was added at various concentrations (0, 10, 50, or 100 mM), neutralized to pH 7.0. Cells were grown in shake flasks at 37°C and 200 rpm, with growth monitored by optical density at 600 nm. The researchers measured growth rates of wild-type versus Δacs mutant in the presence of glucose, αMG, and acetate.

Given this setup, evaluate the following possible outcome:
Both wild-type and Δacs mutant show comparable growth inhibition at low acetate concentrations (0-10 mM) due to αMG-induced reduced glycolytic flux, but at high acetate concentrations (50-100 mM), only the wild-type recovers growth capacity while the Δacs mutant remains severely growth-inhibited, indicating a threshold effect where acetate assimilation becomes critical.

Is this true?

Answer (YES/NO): NO